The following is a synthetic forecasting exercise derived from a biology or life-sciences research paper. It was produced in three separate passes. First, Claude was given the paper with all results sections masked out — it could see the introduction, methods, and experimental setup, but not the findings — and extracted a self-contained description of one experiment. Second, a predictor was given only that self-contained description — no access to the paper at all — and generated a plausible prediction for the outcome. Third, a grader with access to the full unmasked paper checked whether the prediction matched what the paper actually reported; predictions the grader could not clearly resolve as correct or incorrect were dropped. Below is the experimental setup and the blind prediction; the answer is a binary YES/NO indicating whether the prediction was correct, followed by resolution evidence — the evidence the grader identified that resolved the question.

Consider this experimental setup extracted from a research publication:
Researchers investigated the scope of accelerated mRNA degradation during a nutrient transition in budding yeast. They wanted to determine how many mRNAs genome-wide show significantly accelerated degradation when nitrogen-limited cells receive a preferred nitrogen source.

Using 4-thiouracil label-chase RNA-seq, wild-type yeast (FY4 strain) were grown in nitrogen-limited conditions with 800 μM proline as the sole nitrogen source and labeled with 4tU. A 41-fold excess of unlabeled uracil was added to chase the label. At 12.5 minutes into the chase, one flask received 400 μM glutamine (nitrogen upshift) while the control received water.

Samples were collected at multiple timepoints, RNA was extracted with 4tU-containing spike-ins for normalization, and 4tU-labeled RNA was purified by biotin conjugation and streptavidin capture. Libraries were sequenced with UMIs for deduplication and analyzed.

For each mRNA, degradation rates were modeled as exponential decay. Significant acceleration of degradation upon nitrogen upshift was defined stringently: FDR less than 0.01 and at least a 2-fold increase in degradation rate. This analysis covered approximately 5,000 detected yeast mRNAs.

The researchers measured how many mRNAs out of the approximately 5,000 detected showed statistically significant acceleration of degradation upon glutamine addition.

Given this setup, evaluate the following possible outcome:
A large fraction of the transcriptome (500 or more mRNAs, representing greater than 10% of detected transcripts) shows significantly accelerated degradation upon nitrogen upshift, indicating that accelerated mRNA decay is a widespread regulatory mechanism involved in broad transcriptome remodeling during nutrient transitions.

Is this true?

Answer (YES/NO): NO